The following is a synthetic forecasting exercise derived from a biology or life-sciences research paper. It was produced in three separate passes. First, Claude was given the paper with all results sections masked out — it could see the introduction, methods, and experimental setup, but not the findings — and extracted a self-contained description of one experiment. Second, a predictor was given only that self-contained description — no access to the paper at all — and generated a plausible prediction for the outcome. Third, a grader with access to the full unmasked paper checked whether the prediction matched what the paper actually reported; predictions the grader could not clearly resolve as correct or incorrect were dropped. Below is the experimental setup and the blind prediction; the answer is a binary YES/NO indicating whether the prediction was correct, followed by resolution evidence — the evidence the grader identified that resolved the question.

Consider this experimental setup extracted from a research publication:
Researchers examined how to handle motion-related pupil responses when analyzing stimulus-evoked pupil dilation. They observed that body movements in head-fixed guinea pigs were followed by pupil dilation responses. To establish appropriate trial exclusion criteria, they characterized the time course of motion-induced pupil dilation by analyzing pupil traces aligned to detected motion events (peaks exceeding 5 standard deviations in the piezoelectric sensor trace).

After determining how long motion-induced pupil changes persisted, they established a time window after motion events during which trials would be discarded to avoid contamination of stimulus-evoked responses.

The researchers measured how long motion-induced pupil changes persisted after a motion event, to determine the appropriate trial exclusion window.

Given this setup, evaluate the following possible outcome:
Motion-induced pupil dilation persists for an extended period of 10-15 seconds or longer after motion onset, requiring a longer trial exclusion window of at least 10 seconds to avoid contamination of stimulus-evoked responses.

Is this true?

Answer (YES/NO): NO